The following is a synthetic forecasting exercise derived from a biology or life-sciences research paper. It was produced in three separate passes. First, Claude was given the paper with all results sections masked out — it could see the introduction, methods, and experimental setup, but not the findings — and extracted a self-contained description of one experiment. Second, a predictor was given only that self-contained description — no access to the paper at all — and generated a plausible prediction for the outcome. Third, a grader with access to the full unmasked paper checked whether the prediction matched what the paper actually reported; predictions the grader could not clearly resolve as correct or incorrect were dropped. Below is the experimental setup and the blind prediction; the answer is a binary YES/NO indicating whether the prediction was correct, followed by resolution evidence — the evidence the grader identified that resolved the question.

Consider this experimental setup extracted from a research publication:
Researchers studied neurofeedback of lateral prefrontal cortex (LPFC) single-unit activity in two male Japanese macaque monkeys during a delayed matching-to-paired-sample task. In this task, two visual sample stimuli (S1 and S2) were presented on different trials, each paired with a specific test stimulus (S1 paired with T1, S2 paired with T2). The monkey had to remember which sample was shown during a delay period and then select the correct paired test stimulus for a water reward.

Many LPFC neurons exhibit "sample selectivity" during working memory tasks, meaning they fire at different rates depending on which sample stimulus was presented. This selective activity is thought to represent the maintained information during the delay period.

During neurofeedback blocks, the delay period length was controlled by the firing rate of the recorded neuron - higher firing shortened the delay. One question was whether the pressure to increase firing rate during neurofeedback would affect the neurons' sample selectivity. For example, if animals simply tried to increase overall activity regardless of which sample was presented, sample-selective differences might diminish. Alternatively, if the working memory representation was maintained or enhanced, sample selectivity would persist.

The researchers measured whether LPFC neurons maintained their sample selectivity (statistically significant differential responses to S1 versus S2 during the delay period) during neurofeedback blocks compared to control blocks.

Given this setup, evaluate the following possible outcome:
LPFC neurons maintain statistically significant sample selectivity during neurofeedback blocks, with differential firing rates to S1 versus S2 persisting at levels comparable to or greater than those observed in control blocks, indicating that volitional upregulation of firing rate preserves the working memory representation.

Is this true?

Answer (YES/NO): YES